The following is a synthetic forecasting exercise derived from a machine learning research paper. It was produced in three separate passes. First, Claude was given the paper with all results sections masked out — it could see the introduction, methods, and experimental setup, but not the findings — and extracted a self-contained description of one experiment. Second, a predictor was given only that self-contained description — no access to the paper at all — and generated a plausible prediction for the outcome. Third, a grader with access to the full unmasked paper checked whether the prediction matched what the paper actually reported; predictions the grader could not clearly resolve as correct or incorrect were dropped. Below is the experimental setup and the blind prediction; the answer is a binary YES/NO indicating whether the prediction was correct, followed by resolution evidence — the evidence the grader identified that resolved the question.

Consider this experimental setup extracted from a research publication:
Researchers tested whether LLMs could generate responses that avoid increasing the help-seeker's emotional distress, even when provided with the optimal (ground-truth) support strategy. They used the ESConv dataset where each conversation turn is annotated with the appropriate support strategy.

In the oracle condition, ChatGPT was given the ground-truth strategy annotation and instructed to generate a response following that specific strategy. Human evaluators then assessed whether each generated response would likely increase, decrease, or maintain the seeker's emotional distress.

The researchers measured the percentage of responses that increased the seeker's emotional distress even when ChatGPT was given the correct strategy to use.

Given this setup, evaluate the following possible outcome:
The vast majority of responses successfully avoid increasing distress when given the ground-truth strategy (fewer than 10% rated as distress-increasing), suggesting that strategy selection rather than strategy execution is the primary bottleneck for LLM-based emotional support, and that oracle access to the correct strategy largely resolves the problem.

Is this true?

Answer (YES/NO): YES